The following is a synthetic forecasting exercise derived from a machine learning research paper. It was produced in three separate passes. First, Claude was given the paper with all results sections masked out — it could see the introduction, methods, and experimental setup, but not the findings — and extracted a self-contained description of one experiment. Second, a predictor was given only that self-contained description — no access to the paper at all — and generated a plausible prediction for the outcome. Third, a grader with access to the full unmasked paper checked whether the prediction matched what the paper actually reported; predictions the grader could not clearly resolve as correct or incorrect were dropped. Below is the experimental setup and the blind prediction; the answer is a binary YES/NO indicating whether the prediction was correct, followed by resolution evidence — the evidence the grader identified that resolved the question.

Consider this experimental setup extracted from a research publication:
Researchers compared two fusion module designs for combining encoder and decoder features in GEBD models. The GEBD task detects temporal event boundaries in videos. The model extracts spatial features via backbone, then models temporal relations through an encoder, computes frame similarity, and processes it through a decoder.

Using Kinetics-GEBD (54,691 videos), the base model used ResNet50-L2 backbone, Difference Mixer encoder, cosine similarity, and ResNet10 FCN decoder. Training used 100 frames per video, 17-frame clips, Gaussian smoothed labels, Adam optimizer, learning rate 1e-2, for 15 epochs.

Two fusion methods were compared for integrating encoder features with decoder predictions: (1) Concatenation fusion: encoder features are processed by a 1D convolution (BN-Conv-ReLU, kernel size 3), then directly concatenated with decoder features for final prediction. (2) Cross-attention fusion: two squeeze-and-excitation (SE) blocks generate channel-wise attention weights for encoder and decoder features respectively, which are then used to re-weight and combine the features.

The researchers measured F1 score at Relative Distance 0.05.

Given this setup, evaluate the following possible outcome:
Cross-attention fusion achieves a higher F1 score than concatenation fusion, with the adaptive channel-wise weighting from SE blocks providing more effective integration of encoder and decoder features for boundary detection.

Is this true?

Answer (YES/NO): NO